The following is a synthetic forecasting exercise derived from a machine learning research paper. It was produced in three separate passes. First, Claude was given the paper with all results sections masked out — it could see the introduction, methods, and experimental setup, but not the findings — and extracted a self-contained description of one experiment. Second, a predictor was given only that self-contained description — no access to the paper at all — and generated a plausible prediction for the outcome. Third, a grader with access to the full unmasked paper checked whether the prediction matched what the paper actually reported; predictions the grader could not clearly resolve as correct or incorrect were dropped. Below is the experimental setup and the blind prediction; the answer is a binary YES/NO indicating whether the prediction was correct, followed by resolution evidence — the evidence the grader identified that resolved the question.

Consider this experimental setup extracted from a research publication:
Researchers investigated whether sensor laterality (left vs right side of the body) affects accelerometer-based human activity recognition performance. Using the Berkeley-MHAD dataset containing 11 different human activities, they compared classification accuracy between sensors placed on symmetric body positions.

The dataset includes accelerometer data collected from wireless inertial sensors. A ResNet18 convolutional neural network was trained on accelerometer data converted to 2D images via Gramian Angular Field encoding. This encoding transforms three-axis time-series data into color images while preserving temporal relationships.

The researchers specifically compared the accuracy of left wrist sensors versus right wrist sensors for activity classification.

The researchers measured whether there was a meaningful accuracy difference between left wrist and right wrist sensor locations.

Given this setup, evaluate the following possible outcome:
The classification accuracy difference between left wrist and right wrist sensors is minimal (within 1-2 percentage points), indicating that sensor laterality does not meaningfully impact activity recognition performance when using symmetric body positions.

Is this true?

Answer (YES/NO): NO